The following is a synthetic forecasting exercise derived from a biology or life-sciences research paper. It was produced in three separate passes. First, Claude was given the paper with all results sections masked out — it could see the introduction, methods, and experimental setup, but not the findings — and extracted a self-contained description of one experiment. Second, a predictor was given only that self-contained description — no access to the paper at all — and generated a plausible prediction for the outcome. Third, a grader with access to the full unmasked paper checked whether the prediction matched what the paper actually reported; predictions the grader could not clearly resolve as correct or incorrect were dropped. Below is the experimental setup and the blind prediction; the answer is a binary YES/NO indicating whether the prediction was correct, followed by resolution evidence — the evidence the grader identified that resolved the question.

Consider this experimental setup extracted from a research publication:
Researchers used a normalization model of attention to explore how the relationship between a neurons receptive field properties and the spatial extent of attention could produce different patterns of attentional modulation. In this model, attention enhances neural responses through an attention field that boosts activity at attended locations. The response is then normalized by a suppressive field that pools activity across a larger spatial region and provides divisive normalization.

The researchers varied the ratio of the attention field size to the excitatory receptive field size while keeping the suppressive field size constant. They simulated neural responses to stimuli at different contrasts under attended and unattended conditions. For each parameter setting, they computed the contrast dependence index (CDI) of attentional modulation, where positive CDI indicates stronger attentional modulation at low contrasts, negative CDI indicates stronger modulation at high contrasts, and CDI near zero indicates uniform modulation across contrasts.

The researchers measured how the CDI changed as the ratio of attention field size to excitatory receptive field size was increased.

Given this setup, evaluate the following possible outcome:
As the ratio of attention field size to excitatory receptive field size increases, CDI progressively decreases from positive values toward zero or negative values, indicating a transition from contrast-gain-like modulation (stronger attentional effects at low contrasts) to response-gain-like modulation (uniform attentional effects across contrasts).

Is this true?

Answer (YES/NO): NO